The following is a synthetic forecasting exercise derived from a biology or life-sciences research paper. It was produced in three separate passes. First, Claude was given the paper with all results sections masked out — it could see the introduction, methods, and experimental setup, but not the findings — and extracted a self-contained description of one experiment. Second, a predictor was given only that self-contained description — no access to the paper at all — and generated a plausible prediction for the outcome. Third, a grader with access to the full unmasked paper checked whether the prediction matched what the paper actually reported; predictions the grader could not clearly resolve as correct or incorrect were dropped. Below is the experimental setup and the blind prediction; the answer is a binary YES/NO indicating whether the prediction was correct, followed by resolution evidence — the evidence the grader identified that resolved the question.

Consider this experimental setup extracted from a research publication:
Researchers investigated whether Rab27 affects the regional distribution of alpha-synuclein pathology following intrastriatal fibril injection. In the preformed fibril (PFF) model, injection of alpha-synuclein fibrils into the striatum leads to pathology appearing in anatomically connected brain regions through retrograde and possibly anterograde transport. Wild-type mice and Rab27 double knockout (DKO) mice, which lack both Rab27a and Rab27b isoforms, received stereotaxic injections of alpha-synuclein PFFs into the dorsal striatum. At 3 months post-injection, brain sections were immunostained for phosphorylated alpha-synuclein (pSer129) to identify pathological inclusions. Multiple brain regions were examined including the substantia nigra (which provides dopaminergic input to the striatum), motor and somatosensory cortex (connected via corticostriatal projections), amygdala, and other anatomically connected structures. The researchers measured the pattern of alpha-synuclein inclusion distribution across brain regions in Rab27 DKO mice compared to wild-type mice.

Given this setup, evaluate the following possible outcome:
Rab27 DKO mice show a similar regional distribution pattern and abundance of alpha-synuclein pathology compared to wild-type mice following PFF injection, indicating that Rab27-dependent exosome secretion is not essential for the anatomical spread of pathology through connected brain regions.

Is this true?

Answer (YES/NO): NO